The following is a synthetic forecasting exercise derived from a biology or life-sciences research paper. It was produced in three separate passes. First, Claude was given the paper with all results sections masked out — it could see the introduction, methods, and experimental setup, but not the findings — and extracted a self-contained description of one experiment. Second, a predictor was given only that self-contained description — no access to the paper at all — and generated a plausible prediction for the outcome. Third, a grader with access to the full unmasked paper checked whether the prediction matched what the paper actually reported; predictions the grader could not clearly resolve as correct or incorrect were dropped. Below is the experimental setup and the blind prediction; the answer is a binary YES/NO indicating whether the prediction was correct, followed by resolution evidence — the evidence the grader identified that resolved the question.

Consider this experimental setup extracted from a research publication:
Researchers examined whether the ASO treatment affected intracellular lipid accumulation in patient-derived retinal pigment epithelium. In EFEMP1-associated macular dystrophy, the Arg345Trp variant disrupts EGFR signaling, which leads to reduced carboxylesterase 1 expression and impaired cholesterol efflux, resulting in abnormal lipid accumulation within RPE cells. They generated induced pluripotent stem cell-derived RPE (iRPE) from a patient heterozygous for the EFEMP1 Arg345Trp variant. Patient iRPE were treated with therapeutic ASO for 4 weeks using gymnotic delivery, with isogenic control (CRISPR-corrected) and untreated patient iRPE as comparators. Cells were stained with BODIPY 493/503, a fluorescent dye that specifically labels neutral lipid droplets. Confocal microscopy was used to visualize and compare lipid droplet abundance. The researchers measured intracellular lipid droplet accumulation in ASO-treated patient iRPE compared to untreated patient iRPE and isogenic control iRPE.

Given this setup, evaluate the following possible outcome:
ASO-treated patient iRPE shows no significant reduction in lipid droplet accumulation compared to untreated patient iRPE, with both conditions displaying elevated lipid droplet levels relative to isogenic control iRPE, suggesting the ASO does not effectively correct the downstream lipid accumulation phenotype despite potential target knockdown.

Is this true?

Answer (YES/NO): NO